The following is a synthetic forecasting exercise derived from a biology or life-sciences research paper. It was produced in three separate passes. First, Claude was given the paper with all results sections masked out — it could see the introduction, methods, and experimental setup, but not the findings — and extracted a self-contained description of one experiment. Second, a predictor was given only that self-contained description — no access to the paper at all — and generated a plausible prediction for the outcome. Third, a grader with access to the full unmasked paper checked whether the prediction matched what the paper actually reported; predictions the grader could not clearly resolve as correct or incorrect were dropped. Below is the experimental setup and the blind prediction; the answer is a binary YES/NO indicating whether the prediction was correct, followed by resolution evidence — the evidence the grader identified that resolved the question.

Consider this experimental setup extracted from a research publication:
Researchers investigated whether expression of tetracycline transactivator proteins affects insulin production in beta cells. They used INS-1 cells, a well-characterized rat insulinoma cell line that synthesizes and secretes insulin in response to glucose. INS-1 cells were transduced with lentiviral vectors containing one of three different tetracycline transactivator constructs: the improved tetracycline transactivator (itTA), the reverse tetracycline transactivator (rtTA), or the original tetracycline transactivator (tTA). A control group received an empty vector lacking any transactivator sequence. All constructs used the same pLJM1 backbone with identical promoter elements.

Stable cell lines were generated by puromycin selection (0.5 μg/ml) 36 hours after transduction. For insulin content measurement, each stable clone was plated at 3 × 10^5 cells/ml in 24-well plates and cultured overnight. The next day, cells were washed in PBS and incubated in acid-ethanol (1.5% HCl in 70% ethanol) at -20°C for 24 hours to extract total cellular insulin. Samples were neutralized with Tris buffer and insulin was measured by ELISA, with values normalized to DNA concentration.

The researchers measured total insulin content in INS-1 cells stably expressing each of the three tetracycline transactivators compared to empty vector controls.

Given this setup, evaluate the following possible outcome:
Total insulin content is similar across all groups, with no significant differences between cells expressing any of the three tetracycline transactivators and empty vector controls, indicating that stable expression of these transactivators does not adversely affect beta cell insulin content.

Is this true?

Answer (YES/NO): NO